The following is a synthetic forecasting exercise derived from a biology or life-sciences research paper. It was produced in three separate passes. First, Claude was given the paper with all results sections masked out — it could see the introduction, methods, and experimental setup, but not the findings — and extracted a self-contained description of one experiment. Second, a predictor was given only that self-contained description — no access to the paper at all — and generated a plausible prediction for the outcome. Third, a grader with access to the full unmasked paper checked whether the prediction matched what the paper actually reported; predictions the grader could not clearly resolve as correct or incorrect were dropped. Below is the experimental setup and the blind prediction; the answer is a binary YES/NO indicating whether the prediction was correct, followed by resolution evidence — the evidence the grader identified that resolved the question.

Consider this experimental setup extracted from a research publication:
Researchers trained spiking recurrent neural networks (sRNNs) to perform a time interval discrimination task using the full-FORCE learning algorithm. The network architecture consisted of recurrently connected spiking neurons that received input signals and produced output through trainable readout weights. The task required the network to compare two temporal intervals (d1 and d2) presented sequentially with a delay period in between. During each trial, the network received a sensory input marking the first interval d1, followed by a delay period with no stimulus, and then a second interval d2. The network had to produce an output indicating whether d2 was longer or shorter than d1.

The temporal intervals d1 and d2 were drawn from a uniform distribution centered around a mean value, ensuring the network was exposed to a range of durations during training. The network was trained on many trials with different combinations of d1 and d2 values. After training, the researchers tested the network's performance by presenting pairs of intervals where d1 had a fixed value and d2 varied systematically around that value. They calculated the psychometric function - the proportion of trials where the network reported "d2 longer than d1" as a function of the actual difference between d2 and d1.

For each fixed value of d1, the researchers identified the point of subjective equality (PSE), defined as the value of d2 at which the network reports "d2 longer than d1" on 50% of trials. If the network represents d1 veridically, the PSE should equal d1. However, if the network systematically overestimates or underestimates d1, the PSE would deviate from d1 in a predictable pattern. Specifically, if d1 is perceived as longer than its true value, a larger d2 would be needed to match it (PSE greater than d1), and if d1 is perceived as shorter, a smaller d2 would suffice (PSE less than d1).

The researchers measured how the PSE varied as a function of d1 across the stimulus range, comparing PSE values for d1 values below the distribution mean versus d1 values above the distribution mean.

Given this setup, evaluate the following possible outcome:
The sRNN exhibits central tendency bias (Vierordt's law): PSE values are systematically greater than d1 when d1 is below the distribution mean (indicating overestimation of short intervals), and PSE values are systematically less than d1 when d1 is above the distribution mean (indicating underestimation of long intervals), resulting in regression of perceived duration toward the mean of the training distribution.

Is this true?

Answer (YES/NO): YES